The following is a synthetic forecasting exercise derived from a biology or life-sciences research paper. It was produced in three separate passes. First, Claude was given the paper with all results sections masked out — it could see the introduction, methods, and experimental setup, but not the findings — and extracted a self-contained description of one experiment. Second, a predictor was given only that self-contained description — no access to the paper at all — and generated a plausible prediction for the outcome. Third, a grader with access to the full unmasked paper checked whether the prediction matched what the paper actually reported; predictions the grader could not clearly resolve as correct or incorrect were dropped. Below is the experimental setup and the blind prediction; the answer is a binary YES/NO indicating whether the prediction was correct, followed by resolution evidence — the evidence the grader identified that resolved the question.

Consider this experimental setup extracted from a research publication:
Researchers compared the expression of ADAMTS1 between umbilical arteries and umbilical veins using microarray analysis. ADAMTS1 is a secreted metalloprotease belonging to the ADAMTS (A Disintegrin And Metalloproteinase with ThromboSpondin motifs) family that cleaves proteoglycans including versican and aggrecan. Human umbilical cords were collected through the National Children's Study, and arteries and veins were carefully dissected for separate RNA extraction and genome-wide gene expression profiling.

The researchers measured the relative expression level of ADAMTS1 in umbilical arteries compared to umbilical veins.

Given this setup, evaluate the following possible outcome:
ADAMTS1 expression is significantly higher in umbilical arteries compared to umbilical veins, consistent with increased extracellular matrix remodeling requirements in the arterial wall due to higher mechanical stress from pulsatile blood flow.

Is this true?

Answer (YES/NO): NO